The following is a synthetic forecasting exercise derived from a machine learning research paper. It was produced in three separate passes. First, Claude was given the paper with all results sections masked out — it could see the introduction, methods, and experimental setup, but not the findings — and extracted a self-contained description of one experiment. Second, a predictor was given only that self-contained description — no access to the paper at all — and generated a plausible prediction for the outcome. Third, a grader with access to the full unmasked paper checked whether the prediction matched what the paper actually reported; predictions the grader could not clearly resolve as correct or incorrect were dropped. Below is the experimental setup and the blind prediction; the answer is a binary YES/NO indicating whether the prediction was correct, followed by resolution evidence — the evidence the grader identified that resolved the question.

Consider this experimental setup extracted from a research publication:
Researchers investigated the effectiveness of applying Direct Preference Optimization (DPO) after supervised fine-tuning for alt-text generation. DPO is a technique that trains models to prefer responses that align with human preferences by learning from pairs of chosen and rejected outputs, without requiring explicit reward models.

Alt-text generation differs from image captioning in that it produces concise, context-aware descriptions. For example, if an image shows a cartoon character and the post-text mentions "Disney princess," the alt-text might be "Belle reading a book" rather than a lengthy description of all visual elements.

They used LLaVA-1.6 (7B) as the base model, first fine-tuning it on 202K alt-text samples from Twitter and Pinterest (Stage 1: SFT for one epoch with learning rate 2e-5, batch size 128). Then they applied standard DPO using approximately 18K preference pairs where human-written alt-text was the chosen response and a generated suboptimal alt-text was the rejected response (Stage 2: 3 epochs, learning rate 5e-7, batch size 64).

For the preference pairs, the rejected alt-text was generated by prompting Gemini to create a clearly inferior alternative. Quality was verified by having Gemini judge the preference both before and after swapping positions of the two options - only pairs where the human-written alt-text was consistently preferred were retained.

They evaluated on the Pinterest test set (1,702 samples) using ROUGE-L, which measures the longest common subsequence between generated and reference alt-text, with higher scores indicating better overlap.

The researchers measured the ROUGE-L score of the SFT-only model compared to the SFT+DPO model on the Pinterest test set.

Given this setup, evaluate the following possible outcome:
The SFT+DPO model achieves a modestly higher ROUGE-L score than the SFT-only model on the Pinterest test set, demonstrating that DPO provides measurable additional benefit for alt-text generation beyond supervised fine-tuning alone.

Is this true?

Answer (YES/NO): YES